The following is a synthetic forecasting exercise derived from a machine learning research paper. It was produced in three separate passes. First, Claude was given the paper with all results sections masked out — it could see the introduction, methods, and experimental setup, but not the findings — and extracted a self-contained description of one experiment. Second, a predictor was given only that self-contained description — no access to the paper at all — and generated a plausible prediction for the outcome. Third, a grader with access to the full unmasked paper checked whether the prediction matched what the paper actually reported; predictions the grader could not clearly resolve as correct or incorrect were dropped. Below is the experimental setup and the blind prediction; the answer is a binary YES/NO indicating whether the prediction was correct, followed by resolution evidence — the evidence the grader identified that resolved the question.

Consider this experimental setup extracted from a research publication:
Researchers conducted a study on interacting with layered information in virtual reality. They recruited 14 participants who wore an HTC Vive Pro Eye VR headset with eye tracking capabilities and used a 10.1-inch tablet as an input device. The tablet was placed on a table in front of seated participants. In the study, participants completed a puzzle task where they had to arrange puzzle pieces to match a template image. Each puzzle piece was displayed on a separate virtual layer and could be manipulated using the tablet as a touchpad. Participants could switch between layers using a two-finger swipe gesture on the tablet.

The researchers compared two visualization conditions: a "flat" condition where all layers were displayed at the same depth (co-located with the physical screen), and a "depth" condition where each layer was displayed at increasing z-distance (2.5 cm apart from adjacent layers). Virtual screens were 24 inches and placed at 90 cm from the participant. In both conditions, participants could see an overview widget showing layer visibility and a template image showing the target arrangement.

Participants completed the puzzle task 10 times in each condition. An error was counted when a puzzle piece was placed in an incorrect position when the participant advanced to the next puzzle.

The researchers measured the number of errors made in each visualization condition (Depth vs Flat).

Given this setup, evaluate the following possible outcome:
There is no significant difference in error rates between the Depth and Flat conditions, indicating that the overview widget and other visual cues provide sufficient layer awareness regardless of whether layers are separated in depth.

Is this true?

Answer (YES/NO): NO